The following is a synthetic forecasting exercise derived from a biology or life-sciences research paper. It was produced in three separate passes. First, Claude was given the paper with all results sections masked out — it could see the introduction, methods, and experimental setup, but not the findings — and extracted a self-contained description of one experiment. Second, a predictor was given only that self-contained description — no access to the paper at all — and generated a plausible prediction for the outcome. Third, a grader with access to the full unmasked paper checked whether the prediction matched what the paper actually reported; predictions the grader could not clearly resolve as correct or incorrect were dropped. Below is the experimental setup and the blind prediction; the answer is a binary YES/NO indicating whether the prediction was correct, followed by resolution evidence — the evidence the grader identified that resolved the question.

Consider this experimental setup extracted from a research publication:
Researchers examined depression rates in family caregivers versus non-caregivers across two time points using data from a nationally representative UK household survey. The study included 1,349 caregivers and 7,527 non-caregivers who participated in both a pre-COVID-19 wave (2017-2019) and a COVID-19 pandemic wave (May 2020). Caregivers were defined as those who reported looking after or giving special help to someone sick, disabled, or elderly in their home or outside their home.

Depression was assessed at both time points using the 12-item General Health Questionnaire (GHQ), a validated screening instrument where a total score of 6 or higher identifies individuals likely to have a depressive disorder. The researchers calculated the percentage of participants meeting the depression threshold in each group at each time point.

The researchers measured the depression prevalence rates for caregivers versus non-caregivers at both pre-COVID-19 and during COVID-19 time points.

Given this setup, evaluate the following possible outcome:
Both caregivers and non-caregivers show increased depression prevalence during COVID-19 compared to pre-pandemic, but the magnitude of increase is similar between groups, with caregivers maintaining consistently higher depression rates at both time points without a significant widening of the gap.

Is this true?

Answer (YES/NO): YES